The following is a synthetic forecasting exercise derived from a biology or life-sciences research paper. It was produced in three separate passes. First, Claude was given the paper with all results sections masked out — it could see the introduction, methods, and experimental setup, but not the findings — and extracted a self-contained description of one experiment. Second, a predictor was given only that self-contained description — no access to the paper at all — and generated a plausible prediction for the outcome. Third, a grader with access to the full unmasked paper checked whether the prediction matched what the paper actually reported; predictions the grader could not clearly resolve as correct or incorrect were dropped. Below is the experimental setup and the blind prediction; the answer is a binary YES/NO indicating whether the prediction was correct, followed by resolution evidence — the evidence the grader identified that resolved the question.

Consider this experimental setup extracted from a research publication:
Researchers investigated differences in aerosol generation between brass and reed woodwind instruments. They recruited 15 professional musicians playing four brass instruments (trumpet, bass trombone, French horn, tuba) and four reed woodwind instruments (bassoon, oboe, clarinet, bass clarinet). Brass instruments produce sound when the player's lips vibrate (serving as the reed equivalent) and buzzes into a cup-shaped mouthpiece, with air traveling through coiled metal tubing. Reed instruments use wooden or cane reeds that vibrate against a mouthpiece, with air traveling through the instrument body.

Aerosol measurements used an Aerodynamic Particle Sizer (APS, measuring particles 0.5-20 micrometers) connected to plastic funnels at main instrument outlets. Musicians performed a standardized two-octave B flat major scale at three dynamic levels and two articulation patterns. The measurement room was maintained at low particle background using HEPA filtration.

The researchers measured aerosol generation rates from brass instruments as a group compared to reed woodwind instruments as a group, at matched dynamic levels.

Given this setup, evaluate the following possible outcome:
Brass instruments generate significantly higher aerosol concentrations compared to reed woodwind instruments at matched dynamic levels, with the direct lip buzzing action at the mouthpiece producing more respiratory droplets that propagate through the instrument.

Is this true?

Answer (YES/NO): NO